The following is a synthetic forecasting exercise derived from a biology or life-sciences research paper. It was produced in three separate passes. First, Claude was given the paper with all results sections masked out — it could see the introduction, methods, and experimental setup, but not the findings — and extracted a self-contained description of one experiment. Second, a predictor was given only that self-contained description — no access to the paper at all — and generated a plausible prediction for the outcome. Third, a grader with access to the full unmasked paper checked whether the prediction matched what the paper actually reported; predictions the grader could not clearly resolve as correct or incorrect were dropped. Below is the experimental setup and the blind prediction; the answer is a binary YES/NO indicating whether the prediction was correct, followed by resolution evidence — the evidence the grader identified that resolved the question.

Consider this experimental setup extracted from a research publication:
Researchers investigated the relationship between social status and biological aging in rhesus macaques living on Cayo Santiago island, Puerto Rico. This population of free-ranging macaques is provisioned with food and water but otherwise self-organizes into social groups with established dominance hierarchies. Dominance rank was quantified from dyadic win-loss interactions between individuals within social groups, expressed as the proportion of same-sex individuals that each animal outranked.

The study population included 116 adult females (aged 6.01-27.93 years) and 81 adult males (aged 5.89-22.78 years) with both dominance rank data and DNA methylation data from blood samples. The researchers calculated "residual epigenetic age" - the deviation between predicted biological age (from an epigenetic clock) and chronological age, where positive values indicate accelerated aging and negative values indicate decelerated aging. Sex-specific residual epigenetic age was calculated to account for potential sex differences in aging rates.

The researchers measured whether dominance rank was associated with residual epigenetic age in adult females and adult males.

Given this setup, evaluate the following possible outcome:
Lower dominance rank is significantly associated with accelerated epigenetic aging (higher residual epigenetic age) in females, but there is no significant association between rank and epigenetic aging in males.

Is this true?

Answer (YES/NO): NO